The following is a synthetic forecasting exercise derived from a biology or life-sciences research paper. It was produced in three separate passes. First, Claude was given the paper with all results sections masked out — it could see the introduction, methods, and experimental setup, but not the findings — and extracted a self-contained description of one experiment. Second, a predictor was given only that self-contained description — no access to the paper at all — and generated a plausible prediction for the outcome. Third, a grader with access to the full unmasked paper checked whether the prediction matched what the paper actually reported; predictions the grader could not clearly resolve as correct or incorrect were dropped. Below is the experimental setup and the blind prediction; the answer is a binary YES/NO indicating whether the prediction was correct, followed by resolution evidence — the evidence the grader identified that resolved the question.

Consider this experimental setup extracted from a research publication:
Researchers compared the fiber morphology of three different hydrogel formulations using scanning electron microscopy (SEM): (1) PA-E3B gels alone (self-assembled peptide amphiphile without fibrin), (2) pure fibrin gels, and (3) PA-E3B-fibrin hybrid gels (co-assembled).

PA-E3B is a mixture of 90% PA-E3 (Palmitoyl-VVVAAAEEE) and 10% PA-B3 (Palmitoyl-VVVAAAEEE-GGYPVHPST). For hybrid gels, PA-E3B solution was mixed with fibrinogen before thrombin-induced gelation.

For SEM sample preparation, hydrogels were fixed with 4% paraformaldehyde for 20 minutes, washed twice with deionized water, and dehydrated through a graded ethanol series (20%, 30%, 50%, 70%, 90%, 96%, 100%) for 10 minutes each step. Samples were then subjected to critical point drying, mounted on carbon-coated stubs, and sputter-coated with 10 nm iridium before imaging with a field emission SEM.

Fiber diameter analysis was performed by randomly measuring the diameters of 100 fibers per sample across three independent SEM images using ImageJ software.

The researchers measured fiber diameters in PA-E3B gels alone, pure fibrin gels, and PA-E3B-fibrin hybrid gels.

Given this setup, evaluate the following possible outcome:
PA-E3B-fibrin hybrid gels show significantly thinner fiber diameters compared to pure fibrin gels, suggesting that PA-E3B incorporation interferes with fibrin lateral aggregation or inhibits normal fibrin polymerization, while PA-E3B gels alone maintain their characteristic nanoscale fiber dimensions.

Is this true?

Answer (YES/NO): YES